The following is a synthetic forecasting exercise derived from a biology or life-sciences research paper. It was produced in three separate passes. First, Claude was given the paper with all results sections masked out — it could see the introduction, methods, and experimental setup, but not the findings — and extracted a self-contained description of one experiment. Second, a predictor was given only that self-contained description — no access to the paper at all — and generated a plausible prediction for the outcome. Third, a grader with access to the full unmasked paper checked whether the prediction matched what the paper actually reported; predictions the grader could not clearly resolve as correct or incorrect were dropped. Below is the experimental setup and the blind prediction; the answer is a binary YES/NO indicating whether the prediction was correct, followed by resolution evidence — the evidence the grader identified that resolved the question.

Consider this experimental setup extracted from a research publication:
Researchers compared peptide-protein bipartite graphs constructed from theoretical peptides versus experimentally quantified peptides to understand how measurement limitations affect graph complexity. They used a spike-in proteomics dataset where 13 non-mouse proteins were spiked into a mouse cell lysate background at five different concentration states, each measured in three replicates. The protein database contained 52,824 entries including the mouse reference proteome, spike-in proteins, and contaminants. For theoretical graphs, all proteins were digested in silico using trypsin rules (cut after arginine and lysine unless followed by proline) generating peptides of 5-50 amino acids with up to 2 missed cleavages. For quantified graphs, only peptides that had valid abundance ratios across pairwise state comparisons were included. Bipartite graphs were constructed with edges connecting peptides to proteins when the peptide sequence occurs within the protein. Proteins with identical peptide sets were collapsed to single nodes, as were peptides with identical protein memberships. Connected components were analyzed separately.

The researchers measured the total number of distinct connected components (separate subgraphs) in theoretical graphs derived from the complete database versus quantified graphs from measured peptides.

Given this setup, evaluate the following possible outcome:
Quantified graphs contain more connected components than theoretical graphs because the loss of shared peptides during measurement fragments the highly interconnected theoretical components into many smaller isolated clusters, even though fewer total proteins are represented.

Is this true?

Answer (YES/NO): YES